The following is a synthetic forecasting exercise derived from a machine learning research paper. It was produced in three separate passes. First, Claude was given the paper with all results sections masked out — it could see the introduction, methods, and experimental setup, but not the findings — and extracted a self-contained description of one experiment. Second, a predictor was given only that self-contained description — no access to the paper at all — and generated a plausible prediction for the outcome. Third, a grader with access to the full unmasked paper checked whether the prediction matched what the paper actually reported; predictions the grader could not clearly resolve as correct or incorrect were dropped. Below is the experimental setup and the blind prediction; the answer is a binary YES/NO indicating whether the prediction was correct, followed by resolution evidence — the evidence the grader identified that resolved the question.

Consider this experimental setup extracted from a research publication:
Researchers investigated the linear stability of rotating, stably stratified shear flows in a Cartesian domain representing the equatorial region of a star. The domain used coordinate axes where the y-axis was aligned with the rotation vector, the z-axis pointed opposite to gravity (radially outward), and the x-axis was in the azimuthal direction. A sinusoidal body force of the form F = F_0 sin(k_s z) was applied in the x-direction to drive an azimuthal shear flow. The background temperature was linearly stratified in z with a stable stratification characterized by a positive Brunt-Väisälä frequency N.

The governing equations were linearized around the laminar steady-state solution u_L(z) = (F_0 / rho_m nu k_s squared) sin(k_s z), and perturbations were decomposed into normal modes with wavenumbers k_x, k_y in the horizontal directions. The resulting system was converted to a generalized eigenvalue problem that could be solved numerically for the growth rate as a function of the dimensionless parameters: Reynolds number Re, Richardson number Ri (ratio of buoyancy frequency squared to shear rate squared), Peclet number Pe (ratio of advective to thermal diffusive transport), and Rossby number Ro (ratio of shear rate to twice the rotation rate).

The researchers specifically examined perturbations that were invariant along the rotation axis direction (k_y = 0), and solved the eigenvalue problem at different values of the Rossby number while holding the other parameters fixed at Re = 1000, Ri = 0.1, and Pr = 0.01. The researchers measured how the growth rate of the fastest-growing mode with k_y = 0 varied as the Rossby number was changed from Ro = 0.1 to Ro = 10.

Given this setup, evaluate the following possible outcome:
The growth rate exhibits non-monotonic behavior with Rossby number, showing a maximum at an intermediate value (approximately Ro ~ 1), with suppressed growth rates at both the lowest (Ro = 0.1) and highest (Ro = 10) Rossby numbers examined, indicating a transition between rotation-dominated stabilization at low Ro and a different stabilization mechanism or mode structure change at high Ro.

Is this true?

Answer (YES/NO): NO